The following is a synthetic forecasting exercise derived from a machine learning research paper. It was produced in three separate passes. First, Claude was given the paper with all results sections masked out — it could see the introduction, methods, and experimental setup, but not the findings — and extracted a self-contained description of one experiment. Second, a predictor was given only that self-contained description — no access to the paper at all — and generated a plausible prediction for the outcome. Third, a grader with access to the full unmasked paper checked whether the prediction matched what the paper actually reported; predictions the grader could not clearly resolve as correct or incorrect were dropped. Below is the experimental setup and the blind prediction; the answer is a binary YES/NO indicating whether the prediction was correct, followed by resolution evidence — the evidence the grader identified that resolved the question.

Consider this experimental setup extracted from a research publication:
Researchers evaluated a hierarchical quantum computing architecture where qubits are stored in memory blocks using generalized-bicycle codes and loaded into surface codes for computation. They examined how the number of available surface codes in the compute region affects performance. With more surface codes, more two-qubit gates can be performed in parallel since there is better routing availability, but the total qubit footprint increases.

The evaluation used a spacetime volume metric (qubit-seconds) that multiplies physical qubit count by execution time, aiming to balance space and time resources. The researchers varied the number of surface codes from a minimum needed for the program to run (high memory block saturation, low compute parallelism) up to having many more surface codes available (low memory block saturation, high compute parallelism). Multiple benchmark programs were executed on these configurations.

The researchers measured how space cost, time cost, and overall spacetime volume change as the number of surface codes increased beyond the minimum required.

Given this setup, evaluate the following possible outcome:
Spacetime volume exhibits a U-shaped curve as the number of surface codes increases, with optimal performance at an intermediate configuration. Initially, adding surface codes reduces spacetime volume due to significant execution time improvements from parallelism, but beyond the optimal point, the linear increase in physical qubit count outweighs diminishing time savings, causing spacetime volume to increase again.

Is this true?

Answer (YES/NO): NO